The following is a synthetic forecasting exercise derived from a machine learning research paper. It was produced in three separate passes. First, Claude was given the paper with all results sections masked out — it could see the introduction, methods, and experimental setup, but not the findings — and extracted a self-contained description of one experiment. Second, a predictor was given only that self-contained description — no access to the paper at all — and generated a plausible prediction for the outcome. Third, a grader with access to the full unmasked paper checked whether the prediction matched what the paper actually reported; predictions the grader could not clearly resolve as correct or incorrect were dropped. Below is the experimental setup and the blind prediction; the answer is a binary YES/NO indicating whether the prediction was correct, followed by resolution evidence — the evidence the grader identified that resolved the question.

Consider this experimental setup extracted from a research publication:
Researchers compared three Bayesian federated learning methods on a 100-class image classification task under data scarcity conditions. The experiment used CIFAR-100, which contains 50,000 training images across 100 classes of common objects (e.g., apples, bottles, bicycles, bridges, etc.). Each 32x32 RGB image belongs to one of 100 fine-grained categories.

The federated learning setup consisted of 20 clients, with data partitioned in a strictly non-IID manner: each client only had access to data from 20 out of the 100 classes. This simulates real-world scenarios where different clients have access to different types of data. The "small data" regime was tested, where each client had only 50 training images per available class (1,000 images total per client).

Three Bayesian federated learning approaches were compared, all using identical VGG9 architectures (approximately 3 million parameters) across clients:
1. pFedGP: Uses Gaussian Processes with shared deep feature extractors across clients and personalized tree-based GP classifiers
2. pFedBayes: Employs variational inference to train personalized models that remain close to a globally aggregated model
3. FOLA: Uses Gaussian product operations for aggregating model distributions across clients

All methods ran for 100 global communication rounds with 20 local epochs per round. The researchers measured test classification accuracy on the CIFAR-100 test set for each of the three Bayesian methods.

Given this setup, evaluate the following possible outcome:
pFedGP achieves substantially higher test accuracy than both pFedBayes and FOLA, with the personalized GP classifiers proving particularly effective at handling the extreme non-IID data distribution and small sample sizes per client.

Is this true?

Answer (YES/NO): YES